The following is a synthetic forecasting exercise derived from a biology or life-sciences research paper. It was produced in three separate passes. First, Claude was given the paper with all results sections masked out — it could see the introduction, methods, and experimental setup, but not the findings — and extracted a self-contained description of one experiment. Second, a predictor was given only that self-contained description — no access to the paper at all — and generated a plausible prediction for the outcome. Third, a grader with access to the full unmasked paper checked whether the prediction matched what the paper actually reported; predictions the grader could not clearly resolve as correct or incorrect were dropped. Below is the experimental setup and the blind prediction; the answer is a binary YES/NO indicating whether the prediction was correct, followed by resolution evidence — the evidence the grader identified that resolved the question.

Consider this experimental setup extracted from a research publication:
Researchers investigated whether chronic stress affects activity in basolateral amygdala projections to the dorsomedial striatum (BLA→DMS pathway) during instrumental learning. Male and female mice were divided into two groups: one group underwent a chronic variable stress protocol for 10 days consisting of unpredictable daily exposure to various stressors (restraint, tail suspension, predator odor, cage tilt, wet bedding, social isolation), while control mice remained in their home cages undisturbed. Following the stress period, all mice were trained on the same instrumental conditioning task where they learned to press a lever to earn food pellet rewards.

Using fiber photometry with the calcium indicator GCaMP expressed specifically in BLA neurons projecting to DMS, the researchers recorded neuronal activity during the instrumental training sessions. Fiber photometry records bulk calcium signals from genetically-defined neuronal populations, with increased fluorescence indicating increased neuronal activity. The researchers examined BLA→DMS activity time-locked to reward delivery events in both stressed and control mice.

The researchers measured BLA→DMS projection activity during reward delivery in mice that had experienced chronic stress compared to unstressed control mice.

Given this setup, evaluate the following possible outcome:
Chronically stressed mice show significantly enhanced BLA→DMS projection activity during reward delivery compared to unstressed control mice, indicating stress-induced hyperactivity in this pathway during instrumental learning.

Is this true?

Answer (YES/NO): NO